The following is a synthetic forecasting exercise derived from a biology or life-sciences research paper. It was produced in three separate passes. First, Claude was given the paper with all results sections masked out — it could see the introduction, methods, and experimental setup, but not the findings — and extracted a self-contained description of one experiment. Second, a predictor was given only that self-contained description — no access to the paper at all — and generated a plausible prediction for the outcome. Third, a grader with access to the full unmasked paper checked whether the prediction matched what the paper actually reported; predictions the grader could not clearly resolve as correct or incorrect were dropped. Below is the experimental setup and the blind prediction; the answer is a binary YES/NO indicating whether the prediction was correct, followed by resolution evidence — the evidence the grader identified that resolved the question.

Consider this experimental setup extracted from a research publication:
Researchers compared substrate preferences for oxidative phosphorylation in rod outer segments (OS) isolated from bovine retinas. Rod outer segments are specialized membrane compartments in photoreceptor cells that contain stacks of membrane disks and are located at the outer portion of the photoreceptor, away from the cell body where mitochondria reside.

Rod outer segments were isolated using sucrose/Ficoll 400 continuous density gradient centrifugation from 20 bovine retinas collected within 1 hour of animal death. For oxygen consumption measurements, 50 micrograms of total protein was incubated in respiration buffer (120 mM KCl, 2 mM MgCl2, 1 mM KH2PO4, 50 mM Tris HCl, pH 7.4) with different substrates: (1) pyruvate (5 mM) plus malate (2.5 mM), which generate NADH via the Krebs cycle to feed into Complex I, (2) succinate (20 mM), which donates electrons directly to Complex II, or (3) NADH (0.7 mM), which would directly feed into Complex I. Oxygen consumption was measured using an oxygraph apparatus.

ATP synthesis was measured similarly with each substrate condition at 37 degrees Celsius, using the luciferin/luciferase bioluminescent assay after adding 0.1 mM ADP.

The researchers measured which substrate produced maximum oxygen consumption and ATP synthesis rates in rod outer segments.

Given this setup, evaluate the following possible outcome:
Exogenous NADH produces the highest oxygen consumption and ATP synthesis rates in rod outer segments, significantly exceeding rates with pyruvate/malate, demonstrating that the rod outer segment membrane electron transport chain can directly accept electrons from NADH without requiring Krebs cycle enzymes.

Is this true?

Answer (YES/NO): NO